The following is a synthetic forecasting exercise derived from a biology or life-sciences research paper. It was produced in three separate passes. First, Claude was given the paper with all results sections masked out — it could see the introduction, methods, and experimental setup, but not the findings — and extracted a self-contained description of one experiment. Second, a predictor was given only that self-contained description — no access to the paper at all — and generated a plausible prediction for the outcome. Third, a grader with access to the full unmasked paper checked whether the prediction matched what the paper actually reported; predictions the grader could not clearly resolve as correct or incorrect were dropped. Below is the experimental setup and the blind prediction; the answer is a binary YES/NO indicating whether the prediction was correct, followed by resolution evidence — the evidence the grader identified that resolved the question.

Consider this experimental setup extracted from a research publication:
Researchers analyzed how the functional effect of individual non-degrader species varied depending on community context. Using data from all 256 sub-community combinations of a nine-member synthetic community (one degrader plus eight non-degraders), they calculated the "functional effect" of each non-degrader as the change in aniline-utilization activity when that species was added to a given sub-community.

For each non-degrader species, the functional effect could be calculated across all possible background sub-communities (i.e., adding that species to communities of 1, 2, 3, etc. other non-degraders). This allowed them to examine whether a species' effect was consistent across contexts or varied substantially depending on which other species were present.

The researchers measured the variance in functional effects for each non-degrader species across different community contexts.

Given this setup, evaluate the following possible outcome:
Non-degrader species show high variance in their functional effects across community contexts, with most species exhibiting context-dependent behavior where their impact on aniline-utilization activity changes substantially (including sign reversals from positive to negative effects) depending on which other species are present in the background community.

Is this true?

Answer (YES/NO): NO